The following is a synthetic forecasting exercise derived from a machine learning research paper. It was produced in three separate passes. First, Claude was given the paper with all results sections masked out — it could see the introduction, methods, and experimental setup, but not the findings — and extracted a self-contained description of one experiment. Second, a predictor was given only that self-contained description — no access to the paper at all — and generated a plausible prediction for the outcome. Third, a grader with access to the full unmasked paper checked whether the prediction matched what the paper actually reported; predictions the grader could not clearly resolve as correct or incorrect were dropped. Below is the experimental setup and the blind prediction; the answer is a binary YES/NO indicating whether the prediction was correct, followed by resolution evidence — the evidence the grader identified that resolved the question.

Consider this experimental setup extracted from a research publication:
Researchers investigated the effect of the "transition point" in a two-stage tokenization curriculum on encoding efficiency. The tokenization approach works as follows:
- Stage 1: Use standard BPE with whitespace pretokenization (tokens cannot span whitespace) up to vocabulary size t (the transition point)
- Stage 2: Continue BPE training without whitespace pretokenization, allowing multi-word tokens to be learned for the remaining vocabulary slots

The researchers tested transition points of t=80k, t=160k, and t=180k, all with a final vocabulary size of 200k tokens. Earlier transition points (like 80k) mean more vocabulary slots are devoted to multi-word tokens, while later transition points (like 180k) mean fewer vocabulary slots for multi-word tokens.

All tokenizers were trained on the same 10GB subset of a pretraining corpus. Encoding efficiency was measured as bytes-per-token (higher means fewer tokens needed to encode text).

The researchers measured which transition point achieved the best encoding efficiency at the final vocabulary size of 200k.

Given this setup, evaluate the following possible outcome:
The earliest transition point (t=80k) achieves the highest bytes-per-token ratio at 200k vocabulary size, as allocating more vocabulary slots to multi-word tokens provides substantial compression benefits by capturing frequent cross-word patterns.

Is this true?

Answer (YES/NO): YES